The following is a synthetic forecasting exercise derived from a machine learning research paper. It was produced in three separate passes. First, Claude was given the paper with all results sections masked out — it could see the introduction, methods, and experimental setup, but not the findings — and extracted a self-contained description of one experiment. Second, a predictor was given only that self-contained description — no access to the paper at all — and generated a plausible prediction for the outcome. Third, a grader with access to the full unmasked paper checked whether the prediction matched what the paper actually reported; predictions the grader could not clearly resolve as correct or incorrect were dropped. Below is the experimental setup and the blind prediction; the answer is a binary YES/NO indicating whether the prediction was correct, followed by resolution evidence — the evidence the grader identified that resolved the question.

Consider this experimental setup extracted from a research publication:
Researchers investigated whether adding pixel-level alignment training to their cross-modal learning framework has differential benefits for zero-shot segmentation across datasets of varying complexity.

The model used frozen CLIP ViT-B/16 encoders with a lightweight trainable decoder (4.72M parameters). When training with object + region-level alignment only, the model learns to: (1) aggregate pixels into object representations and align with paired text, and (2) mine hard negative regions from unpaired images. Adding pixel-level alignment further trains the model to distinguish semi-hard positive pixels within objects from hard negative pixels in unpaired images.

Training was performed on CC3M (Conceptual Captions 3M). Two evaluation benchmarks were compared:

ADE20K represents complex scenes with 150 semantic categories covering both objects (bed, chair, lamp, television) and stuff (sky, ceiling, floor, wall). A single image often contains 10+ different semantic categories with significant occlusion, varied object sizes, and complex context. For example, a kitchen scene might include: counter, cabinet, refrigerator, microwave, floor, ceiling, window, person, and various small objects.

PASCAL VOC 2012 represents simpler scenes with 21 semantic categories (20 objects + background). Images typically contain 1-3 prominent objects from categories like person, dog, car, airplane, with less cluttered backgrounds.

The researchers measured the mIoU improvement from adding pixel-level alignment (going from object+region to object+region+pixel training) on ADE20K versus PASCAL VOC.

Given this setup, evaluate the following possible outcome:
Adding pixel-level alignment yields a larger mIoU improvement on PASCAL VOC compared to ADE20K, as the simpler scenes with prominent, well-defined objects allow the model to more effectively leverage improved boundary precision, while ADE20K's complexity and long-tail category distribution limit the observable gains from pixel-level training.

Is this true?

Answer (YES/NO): YES